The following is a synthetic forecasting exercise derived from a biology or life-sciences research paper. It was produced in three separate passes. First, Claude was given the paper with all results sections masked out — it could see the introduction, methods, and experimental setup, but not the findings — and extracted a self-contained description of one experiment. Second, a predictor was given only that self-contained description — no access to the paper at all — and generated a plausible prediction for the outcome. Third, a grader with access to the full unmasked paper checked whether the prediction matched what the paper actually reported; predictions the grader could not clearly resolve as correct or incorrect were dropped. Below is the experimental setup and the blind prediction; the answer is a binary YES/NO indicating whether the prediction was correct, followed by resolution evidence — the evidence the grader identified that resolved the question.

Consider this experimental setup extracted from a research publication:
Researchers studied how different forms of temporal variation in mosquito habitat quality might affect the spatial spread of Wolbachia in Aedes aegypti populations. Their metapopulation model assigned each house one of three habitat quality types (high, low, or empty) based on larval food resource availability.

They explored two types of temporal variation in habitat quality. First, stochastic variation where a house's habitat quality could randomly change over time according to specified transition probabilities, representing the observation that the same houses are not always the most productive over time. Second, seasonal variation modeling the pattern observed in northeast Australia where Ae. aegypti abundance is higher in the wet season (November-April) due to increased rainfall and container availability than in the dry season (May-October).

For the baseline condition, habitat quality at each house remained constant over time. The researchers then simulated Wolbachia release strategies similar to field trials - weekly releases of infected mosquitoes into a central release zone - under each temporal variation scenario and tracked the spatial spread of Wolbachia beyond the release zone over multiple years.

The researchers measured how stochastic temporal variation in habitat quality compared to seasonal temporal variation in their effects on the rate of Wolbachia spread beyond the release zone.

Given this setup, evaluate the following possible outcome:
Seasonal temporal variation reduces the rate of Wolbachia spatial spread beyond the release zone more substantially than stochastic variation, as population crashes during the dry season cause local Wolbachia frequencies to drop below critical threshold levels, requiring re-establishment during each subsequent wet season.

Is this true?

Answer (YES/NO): NO